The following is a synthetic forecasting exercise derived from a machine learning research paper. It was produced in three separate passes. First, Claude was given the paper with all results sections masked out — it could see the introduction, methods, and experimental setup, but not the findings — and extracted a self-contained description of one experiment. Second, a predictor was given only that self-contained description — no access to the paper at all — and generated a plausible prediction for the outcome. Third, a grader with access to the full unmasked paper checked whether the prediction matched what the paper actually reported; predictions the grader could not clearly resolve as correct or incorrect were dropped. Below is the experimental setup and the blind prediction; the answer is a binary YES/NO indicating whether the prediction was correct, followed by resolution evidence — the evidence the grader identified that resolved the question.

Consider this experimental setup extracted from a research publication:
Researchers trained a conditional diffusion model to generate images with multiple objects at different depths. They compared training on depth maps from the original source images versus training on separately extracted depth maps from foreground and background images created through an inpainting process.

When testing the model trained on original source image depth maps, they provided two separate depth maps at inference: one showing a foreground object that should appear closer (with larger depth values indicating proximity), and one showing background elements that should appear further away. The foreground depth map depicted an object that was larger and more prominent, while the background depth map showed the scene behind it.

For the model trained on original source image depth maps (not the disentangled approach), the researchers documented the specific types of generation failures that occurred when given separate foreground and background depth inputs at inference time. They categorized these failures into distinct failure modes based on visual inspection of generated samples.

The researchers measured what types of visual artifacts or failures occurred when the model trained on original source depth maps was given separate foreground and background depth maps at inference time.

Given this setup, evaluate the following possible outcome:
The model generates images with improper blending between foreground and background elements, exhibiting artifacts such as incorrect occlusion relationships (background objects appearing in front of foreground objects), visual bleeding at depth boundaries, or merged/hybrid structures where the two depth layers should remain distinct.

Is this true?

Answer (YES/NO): YES